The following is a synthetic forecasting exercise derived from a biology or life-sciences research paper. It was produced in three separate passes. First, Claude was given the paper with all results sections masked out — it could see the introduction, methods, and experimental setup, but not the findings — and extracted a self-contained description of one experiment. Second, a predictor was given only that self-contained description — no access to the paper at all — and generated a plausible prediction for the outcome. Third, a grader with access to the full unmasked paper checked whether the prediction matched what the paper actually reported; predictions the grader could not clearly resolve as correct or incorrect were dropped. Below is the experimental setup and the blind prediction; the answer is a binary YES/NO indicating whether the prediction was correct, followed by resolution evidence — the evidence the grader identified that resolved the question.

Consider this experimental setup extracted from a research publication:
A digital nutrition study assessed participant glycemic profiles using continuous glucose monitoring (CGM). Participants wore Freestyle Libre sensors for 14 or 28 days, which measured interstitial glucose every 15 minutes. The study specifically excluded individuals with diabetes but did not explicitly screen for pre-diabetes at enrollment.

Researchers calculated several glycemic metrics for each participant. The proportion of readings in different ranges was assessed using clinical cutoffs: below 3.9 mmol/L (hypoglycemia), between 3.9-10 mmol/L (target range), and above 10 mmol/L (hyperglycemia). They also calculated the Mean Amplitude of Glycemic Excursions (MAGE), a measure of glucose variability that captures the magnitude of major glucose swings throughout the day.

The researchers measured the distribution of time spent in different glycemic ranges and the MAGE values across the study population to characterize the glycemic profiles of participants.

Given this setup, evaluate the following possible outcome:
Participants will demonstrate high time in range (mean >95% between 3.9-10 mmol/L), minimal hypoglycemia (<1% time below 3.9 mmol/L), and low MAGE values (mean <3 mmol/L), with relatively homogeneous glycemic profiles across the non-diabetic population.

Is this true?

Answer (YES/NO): YES